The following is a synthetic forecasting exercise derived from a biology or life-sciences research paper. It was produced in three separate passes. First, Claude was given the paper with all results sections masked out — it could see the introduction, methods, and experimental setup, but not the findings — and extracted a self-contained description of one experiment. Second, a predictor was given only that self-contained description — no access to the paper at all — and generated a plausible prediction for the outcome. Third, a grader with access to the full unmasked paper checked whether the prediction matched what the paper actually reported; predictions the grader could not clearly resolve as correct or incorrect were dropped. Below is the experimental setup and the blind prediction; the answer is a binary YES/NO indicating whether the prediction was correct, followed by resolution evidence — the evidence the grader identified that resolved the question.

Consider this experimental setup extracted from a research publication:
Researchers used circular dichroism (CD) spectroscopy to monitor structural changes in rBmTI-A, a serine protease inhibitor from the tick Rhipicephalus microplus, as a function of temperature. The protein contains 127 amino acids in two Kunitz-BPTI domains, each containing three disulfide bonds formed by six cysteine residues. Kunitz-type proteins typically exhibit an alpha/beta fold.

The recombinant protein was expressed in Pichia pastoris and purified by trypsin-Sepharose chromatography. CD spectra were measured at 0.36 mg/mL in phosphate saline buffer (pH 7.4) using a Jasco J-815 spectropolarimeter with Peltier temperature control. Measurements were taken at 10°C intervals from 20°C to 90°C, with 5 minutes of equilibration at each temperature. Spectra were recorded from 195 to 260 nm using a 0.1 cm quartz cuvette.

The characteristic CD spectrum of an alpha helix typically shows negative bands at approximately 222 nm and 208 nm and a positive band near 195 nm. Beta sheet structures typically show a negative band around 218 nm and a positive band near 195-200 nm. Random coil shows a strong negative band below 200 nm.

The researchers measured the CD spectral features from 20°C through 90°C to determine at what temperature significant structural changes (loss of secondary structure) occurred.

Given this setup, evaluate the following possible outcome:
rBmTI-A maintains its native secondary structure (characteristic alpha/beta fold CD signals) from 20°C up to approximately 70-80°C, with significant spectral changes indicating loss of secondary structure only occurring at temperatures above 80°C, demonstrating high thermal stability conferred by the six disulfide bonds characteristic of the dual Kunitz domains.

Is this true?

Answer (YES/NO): NO